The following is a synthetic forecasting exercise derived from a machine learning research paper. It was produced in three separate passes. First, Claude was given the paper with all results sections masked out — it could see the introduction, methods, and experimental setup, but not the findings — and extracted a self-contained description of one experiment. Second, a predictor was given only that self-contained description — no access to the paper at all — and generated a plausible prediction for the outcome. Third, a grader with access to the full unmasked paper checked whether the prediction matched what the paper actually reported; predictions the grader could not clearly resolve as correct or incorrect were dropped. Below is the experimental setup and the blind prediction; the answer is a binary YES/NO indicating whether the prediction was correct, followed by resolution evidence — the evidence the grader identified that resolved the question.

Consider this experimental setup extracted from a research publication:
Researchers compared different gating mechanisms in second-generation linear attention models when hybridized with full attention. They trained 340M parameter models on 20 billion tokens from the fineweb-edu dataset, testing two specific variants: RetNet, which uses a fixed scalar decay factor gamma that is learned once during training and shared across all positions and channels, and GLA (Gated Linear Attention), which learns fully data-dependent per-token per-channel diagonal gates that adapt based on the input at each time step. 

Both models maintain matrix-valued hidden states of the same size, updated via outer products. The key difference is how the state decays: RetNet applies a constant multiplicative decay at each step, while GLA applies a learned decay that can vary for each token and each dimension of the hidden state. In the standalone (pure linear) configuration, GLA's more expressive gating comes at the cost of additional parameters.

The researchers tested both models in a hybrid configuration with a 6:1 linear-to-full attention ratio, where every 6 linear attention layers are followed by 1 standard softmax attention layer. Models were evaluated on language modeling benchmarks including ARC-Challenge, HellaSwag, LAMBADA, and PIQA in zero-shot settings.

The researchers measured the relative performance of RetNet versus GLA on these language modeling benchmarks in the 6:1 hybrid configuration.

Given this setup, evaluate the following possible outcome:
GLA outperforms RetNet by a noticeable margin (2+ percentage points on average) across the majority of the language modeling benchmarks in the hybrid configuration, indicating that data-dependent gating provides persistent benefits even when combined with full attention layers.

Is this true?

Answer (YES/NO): NO